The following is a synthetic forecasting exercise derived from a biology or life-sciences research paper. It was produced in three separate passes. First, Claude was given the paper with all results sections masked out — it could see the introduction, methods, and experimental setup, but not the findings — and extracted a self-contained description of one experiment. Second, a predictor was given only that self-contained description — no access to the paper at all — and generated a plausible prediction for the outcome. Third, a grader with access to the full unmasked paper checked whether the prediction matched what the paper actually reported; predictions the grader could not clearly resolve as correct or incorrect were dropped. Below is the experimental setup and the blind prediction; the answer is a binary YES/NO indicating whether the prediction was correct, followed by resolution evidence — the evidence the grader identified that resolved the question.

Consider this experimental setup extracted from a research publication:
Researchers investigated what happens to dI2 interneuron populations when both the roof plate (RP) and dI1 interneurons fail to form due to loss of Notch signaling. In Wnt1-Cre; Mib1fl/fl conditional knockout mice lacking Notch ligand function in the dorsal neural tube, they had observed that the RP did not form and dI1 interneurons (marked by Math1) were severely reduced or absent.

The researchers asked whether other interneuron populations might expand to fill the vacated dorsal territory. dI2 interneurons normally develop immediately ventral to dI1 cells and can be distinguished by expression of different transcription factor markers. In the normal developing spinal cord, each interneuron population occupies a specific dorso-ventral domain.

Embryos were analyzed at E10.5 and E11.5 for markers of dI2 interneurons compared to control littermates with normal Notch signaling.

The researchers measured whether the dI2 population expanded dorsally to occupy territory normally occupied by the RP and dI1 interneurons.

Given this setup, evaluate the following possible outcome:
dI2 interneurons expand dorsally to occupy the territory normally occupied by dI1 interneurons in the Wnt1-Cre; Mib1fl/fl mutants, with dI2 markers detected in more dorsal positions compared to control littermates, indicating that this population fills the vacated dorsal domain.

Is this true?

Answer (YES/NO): YES